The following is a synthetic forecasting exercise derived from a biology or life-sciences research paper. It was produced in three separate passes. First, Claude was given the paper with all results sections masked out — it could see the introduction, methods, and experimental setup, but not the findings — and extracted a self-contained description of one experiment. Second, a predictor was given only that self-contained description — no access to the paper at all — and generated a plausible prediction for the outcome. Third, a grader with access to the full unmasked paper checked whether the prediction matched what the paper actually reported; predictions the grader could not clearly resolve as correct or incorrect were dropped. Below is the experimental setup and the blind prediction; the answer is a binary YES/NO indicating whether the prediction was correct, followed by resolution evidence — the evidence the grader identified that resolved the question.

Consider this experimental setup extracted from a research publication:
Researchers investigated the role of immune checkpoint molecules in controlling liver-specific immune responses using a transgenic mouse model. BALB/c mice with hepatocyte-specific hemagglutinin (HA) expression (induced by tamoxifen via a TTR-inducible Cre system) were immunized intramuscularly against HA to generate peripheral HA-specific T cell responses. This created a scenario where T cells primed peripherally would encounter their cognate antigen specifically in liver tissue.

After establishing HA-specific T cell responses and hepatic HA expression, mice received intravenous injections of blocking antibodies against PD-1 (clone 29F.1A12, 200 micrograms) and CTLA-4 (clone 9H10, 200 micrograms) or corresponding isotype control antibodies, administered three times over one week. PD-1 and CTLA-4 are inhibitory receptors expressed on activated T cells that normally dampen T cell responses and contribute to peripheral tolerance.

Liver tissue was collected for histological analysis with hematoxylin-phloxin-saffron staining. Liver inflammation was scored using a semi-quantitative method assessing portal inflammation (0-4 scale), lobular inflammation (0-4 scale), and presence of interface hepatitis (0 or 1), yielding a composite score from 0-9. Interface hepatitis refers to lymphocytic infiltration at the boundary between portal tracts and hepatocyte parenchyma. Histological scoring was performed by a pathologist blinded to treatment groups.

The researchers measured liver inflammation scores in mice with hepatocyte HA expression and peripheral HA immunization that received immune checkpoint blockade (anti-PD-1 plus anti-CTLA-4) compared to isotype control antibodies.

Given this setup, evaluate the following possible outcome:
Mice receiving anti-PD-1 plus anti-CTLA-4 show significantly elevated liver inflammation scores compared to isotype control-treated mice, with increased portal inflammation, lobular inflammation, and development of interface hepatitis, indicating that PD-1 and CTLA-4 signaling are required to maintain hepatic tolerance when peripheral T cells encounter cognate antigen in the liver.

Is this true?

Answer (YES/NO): YES